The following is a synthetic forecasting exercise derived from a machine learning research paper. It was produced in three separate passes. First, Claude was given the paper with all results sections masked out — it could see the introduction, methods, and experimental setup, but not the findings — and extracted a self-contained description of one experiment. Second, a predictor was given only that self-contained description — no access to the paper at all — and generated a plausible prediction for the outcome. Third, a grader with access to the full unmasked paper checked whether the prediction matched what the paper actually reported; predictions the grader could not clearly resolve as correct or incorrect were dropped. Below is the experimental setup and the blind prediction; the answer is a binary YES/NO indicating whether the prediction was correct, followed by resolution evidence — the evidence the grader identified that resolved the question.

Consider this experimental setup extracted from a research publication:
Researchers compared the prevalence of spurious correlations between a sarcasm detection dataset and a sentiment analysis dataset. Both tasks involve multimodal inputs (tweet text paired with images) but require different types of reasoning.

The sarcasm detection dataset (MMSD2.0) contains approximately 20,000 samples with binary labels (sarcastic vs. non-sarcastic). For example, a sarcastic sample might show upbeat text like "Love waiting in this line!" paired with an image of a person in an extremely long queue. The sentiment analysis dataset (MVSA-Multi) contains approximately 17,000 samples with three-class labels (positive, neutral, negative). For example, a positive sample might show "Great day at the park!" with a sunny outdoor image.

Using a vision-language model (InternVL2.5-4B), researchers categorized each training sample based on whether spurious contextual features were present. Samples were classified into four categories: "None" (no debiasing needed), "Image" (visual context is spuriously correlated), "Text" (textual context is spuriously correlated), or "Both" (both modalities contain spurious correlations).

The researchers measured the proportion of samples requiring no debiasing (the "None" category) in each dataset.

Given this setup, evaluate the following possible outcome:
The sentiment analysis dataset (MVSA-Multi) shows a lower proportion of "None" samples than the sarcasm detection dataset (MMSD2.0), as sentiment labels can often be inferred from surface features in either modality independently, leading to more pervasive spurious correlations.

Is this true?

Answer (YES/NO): NO